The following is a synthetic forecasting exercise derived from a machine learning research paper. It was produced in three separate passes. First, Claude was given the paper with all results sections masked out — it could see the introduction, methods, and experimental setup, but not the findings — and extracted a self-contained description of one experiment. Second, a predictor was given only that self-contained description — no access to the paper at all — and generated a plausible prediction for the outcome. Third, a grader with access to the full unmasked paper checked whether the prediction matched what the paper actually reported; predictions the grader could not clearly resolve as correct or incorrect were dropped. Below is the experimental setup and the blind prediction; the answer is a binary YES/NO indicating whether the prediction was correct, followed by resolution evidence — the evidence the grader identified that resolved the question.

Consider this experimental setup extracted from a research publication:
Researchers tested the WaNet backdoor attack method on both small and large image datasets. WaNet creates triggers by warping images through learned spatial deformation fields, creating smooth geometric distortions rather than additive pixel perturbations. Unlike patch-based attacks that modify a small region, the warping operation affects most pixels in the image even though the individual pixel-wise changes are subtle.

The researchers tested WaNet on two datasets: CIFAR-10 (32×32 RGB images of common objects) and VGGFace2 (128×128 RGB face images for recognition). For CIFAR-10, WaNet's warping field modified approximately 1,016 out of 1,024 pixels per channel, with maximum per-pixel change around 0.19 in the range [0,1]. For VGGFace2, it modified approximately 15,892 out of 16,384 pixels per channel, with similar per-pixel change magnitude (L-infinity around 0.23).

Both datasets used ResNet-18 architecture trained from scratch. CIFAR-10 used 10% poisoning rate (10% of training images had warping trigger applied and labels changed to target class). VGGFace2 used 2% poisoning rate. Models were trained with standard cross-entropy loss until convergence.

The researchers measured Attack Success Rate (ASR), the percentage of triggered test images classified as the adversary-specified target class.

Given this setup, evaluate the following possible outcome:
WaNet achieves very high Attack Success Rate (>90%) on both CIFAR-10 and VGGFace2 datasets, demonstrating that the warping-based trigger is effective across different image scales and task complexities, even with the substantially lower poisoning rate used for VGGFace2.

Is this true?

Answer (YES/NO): NO